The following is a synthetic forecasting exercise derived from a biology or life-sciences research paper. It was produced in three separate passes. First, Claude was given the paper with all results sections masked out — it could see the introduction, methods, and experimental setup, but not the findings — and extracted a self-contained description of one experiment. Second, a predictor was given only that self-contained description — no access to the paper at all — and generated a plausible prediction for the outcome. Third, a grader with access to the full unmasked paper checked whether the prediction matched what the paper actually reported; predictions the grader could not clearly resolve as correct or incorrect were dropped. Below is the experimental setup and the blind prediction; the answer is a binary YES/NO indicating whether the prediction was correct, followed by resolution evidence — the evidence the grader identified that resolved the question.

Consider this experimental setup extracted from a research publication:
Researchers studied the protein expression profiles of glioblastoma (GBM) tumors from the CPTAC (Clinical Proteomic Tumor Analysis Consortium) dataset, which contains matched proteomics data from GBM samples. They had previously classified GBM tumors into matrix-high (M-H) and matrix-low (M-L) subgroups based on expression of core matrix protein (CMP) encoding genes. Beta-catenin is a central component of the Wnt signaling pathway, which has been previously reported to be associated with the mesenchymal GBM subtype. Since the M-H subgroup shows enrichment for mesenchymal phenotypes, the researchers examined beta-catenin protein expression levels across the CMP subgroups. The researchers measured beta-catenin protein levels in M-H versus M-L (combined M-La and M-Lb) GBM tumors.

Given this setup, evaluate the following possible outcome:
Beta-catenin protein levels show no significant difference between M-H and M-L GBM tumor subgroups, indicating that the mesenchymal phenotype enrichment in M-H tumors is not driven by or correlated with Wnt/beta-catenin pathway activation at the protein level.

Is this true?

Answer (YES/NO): NO